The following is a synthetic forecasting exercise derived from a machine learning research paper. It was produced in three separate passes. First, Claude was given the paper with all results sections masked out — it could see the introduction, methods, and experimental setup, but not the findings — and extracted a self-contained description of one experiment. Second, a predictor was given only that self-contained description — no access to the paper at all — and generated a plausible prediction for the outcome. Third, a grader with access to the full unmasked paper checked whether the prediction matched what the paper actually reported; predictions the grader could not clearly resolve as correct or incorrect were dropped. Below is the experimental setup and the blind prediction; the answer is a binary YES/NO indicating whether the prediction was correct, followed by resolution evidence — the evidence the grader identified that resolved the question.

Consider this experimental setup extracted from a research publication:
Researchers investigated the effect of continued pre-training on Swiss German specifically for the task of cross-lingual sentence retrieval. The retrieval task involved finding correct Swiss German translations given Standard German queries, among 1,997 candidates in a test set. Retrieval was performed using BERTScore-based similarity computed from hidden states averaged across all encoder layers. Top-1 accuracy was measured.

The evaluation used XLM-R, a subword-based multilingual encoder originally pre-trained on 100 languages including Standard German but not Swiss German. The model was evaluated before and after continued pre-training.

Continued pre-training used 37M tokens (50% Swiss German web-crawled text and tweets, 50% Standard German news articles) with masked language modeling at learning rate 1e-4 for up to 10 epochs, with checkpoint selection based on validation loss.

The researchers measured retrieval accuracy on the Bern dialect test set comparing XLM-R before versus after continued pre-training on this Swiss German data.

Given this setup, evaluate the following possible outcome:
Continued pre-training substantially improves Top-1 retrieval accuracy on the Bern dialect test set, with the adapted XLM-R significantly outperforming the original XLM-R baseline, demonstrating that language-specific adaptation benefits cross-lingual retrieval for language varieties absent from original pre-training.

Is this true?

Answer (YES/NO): YES